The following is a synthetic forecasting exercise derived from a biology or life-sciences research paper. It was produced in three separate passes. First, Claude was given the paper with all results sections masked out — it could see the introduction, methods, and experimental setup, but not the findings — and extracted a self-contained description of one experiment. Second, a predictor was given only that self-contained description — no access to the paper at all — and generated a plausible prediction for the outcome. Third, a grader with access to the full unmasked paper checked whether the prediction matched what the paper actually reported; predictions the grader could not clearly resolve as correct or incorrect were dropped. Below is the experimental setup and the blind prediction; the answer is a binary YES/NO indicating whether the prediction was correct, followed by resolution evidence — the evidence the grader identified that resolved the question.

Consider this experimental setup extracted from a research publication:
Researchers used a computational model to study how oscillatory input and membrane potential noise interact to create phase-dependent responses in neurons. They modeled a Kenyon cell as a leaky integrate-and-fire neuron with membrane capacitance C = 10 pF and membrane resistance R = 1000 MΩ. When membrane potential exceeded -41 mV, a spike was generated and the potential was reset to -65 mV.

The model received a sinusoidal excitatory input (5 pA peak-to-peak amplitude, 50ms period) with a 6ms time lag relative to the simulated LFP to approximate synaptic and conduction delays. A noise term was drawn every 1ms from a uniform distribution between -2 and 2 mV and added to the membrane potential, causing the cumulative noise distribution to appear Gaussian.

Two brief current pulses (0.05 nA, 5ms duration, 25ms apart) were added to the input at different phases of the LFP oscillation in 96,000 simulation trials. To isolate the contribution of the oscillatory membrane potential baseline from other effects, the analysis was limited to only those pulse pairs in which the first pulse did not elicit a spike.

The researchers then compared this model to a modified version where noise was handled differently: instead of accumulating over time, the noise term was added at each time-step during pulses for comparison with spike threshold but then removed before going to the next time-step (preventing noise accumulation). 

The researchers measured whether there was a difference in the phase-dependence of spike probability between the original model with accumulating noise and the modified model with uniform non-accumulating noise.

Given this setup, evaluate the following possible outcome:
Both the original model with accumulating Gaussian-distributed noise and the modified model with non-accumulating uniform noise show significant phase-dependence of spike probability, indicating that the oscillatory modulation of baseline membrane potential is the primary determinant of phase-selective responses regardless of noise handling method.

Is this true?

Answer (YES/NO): NO